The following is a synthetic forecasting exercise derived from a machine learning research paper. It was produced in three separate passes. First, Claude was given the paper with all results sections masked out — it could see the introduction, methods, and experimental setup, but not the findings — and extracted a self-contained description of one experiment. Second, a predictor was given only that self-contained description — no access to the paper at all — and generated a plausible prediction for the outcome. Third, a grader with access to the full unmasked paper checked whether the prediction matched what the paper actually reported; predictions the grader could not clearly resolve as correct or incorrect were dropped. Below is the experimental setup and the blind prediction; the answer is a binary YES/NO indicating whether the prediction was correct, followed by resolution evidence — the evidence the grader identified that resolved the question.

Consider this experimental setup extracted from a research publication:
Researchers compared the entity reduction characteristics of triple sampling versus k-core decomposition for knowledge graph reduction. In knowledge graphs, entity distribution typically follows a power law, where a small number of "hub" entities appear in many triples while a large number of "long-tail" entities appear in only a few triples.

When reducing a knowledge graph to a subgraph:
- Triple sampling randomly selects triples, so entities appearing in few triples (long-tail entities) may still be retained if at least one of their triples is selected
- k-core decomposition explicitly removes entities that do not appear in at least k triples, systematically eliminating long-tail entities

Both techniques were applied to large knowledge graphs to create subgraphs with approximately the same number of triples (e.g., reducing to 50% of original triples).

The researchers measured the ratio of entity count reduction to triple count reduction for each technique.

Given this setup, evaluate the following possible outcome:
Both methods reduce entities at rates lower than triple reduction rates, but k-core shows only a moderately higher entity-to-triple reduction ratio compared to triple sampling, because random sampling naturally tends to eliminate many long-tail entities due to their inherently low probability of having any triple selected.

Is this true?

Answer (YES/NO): NO